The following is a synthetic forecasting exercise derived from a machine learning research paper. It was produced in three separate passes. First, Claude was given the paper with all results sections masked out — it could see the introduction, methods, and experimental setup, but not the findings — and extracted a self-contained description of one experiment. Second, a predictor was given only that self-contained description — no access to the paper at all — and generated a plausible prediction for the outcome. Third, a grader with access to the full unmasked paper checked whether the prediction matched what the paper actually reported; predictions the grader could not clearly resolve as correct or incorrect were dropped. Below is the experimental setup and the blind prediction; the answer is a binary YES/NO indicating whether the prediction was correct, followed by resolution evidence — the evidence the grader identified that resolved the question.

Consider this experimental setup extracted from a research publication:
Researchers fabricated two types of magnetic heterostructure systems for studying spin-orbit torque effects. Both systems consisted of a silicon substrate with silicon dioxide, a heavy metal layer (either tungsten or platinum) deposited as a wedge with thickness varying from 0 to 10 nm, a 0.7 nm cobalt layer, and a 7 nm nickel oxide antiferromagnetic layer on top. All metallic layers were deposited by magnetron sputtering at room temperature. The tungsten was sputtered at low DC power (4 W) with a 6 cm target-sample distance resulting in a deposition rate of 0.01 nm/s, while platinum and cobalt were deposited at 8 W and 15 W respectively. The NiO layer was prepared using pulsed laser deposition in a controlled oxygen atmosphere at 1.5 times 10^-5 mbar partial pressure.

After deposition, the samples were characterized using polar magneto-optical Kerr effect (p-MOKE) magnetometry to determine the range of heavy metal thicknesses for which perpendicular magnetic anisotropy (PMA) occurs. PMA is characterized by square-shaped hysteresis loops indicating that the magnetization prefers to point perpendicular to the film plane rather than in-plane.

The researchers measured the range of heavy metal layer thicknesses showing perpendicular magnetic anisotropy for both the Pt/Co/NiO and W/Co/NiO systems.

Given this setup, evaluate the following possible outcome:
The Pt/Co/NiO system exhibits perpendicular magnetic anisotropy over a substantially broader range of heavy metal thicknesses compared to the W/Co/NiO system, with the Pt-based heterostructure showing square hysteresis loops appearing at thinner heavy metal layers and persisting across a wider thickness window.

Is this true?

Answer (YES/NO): YES